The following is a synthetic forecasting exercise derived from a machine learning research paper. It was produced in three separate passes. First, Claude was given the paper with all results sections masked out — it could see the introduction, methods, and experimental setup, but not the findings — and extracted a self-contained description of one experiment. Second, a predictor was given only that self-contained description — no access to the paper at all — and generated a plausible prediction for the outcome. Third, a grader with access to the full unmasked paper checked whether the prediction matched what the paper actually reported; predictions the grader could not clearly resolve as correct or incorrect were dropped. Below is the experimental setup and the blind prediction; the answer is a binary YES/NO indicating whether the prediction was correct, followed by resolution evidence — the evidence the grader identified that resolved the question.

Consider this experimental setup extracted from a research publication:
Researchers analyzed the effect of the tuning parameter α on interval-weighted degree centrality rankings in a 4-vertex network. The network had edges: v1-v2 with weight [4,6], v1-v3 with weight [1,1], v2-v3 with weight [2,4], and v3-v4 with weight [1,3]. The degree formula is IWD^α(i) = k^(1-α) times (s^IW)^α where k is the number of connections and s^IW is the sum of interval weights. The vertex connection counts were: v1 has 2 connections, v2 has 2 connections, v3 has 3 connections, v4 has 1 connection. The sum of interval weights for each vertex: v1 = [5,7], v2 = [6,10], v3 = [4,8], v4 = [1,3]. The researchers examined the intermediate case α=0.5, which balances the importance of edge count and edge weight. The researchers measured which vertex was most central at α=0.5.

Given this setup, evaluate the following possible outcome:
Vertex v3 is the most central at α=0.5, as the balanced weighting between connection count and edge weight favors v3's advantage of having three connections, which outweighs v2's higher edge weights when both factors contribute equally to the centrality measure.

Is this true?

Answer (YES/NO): YES